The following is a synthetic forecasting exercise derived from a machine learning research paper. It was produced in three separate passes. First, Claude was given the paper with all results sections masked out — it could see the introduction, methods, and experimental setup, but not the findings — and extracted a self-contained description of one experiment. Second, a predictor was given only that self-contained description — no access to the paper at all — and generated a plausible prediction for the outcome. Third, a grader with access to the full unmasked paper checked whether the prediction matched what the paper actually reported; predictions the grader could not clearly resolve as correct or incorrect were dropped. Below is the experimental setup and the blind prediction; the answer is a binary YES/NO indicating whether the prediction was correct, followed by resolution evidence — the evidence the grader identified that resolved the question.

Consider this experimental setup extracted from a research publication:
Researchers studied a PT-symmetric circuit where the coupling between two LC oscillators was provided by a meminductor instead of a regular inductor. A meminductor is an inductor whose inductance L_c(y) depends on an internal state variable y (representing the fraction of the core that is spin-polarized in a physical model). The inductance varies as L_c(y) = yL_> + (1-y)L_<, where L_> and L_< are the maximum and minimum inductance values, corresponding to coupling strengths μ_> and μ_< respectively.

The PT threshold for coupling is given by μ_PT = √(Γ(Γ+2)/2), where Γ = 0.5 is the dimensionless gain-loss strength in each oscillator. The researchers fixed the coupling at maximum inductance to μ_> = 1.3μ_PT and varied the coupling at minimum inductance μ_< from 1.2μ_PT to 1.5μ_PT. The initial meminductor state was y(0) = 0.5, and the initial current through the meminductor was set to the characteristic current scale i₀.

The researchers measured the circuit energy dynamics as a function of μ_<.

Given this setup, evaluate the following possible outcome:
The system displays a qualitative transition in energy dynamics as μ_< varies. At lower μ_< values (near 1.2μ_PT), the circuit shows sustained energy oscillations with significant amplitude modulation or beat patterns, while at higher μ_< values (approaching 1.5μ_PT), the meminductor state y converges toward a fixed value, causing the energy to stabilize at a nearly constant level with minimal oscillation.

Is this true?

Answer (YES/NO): NO